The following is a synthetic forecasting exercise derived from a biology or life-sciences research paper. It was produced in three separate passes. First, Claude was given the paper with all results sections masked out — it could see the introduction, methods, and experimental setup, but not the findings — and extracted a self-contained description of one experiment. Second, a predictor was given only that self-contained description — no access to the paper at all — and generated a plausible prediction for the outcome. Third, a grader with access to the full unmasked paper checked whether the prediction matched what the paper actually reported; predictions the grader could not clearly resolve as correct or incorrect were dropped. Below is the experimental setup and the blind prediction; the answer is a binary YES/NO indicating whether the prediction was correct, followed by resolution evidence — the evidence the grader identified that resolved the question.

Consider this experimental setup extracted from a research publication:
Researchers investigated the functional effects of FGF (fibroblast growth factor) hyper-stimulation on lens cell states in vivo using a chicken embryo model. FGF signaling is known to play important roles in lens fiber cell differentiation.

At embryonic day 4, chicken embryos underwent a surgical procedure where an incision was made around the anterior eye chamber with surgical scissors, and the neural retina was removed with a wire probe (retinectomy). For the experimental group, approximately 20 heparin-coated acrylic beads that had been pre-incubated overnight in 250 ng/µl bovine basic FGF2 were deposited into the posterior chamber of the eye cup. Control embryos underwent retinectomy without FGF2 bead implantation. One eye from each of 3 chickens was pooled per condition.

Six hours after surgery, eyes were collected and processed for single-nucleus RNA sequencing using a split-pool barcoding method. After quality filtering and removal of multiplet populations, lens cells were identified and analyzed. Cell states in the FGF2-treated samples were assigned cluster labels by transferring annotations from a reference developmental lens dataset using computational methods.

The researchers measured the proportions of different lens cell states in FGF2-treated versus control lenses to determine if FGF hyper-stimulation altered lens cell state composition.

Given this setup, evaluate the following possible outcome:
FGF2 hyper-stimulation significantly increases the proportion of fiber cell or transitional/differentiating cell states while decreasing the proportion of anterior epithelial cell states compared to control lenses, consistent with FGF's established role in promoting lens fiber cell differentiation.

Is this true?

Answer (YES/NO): YES